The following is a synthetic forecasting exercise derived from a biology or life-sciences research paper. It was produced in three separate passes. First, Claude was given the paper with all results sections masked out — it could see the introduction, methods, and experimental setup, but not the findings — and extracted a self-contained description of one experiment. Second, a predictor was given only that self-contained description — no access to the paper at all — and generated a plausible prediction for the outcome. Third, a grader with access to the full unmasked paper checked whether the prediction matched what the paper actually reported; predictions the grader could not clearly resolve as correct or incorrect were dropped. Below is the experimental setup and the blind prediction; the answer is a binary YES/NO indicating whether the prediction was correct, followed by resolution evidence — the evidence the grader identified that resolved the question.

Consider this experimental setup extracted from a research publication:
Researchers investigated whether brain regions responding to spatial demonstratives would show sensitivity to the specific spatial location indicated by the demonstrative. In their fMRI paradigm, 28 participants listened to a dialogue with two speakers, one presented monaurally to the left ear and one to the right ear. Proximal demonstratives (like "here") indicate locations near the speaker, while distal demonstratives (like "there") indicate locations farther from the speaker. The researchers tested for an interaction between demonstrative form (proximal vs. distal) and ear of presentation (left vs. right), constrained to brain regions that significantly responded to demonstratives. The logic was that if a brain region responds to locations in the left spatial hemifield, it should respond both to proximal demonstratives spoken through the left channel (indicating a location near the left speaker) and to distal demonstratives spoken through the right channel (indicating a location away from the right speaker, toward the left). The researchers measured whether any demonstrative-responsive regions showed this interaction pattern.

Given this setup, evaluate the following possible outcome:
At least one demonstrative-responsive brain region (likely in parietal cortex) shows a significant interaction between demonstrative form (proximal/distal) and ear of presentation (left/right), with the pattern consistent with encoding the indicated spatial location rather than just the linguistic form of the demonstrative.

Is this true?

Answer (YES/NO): NO